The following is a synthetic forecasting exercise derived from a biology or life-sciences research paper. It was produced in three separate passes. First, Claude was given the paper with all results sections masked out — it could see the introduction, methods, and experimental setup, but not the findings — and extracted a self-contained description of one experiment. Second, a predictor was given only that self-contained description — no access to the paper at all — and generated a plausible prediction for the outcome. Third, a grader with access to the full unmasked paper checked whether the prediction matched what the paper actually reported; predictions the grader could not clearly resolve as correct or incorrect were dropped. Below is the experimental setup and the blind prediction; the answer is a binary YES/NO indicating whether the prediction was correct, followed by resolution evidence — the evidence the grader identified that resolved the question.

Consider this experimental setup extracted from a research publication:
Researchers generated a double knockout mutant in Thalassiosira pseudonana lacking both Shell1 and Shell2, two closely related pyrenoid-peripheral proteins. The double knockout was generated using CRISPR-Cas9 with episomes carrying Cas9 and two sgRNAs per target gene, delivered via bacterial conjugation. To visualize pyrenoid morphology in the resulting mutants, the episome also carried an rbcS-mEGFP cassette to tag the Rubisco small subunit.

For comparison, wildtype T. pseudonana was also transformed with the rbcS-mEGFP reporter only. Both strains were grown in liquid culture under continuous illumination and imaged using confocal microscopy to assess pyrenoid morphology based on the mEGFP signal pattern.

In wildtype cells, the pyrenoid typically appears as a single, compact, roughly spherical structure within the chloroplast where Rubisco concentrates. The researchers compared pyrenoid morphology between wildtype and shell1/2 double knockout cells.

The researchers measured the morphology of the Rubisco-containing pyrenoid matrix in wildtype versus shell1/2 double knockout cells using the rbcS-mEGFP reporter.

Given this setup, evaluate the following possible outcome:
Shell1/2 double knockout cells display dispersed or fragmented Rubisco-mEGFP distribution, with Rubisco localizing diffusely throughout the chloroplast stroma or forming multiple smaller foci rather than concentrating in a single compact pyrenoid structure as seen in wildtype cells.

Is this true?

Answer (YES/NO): NO